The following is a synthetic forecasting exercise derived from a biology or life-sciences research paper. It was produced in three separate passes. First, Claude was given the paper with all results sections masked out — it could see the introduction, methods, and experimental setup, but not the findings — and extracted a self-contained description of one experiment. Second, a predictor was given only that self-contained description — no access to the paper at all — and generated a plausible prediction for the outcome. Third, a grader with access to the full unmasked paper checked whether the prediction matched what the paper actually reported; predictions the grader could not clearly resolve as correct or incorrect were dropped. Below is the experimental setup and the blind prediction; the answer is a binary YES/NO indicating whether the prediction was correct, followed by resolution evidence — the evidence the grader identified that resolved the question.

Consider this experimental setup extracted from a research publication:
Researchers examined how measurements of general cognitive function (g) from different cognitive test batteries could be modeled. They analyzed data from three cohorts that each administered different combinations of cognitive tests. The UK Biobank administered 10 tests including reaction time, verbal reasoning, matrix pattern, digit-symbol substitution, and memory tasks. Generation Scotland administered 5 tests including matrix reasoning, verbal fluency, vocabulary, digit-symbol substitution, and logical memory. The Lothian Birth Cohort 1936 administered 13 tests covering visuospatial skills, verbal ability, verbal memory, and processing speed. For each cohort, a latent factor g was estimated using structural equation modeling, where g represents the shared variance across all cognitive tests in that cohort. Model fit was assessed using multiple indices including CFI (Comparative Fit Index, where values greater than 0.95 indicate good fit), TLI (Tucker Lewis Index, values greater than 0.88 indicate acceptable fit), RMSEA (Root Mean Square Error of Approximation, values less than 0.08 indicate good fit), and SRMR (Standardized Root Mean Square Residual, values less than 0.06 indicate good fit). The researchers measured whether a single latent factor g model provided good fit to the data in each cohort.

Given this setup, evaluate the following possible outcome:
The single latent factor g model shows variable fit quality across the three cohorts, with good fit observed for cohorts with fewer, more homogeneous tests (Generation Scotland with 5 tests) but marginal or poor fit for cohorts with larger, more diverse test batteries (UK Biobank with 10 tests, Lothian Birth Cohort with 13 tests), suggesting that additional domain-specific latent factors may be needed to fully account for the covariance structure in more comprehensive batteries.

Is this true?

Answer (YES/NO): NO